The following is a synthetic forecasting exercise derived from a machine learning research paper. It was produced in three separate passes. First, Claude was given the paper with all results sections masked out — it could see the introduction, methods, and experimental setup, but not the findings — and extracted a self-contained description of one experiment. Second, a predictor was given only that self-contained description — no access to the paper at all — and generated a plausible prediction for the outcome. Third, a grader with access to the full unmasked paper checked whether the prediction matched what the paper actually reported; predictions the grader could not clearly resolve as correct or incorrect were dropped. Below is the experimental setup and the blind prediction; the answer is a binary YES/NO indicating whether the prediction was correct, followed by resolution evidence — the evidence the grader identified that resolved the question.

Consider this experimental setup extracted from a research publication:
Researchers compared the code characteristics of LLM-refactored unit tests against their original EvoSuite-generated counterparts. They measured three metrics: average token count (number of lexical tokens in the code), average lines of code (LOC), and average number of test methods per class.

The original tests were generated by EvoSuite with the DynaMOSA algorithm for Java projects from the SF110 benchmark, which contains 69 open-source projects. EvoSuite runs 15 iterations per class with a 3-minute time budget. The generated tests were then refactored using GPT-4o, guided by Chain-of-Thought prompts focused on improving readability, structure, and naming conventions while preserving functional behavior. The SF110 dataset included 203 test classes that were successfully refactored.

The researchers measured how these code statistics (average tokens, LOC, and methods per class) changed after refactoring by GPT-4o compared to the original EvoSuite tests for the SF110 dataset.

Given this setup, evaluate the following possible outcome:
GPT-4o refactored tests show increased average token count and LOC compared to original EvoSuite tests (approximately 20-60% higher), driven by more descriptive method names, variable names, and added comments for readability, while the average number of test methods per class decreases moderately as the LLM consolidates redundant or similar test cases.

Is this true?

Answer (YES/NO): NO